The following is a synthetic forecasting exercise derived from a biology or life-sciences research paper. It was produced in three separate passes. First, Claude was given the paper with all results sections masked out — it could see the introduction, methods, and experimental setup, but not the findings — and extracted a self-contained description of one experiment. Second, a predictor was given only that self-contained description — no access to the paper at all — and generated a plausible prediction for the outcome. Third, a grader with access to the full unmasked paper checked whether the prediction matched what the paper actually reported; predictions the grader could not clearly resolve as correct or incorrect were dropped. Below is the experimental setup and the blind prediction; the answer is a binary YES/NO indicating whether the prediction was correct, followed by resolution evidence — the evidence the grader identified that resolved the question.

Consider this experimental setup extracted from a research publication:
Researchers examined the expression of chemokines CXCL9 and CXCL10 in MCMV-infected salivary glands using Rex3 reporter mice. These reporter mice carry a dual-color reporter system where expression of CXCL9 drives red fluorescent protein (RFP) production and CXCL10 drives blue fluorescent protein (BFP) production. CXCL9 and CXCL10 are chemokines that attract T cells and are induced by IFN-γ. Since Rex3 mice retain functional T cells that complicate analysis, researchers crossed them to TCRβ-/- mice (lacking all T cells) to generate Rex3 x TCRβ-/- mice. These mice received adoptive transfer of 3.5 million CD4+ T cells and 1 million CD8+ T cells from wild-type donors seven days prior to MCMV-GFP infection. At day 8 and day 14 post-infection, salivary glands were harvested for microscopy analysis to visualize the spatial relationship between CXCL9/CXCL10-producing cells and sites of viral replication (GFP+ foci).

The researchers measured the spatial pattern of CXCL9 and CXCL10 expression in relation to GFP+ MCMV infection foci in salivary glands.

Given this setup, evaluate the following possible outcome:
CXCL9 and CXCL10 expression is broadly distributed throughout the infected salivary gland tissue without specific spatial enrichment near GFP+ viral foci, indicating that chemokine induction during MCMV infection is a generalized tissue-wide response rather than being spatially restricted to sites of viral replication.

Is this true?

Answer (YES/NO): NO